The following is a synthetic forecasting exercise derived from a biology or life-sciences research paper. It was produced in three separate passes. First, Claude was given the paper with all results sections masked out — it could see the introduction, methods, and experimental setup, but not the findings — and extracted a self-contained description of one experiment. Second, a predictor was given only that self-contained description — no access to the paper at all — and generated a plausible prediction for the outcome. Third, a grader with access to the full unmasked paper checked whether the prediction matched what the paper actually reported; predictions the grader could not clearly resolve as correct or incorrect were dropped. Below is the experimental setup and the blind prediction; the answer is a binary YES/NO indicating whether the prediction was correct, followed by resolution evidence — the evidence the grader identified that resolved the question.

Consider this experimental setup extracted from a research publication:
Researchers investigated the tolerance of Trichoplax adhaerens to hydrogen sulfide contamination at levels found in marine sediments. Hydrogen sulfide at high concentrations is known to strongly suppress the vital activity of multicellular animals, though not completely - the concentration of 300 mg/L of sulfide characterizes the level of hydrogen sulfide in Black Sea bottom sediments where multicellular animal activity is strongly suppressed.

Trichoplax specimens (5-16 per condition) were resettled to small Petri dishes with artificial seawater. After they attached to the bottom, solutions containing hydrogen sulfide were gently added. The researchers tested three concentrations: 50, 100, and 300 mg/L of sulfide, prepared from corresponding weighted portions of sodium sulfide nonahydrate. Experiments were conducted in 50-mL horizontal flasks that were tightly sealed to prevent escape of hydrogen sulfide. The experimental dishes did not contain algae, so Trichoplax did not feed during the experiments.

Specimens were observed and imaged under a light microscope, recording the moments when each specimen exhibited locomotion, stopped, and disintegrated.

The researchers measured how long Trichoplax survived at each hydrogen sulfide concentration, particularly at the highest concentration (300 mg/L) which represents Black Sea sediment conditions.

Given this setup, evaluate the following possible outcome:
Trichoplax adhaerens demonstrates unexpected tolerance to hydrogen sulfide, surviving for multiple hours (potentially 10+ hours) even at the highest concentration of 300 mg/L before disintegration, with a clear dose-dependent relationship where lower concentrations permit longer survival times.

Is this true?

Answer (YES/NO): NO